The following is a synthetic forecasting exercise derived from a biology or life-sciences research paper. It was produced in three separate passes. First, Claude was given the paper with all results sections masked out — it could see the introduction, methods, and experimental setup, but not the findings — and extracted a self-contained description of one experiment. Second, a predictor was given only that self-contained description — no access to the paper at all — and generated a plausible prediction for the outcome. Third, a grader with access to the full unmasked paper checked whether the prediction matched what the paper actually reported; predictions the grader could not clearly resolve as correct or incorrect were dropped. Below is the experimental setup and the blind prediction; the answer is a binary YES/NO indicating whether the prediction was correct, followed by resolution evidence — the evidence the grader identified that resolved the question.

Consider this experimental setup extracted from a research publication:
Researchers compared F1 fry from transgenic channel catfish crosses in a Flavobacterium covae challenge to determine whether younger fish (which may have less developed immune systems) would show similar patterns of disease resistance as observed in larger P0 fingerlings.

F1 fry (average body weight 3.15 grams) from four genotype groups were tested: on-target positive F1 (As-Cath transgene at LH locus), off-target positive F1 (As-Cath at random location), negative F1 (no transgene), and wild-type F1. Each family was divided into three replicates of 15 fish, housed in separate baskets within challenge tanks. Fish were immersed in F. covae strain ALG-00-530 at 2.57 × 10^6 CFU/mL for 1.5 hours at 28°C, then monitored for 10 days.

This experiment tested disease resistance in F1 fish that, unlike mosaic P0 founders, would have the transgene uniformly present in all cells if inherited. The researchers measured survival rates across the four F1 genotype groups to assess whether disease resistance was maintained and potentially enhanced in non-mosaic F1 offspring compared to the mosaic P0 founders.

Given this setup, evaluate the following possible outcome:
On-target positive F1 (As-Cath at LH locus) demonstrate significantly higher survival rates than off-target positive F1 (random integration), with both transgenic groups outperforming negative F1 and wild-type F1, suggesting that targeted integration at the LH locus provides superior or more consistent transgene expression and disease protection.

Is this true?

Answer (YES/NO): NO